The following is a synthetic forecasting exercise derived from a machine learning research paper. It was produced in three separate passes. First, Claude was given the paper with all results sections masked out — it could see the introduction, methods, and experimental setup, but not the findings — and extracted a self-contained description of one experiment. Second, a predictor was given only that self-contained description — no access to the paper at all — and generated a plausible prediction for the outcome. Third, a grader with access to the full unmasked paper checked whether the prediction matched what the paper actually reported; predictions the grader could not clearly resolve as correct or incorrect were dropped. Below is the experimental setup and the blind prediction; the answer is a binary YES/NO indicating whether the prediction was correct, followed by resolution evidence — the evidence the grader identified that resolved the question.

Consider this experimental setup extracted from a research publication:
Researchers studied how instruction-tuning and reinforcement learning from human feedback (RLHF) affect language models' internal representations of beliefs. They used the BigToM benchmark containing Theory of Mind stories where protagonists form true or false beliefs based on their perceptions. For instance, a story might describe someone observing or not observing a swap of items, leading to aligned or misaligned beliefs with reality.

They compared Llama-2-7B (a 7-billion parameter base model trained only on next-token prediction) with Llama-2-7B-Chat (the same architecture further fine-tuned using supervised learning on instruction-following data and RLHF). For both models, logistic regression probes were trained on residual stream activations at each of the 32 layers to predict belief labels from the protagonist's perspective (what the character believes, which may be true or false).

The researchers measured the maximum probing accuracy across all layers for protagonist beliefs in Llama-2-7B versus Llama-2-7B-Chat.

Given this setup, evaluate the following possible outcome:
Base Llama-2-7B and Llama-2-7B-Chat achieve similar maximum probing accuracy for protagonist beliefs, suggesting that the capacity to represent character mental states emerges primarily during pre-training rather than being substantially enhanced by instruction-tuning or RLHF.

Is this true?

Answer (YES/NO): NO